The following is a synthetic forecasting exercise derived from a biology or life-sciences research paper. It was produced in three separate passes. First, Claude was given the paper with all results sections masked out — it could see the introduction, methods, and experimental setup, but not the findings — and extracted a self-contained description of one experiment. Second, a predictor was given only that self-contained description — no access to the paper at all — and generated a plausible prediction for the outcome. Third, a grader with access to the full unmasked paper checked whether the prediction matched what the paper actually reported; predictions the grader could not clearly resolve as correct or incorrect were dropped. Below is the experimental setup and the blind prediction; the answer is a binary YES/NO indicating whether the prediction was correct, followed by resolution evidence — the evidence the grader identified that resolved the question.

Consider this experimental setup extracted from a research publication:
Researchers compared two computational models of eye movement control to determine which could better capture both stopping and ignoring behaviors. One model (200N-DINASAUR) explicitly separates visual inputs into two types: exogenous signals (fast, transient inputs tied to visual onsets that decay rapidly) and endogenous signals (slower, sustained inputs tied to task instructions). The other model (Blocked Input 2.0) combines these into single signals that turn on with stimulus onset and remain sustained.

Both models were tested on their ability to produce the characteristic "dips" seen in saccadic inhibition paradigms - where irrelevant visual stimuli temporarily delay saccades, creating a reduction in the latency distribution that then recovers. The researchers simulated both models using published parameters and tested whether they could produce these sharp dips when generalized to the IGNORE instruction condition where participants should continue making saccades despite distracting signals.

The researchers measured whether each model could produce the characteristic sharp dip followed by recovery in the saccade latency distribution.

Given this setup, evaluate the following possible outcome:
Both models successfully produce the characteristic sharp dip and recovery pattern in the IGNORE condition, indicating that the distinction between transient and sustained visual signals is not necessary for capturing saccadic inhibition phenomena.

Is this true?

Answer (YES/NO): NO